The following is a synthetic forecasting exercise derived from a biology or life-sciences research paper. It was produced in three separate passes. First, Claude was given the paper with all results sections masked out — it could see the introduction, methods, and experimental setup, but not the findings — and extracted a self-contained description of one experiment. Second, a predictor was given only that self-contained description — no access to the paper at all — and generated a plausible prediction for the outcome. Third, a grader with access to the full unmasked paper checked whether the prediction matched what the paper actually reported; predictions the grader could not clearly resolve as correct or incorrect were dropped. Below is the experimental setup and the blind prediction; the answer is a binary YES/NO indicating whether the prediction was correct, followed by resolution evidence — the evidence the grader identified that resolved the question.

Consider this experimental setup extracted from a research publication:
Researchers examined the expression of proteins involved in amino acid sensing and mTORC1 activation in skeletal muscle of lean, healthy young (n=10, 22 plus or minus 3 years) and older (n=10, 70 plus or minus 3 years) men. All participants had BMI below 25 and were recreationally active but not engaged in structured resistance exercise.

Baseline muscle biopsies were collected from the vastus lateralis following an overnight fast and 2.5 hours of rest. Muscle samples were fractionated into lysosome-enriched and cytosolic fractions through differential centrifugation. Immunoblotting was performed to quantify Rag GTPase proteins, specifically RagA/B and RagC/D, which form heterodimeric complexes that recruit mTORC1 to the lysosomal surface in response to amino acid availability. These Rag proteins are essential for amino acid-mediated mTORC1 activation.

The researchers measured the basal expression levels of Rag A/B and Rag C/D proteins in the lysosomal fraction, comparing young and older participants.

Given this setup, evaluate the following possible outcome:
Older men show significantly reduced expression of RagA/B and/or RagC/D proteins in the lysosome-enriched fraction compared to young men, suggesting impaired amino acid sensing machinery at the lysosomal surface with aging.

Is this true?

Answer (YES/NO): NO